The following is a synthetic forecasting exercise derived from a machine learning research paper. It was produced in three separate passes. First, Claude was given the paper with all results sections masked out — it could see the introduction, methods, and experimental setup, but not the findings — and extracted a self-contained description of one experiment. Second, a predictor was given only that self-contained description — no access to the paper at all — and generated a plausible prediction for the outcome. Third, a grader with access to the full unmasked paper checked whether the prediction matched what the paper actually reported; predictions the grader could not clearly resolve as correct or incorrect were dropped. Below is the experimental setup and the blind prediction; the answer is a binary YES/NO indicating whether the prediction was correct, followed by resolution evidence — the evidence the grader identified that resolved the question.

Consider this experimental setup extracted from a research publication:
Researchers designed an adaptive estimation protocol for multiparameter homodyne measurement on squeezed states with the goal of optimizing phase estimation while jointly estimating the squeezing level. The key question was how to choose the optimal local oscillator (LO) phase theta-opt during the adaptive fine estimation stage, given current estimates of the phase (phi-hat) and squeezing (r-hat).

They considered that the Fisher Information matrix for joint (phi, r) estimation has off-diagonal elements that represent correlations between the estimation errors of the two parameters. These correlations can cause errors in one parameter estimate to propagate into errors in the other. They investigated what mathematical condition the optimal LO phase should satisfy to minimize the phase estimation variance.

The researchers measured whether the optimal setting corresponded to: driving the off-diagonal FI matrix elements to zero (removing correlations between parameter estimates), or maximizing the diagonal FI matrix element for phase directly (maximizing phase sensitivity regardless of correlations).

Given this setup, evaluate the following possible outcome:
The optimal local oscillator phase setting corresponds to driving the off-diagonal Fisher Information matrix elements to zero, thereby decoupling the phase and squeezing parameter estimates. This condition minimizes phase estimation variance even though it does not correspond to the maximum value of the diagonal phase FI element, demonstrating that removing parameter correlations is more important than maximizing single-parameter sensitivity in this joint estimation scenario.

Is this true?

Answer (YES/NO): NO